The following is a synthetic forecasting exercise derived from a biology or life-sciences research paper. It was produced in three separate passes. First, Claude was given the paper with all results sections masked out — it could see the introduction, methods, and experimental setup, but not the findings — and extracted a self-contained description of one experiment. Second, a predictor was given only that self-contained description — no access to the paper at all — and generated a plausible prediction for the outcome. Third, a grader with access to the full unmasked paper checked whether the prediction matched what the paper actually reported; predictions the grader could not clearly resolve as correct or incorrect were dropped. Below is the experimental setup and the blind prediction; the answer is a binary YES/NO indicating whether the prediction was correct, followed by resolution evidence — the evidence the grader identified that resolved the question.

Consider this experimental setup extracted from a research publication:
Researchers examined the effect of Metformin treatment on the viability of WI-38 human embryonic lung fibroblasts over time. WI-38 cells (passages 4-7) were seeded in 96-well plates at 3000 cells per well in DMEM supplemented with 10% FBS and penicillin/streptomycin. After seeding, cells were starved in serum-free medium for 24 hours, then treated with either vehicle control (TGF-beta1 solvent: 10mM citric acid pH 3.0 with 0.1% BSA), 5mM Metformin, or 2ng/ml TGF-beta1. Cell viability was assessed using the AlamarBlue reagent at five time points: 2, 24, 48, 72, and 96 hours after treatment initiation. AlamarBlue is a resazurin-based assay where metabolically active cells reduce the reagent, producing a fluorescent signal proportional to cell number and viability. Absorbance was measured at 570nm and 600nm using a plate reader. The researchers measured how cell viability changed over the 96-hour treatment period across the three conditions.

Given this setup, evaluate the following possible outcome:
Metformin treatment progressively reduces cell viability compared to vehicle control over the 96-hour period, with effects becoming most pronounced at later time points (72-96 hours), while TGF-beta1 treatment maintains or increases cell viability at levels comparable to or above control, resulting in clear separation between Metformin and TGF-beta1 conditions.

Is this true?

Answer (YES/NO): NO